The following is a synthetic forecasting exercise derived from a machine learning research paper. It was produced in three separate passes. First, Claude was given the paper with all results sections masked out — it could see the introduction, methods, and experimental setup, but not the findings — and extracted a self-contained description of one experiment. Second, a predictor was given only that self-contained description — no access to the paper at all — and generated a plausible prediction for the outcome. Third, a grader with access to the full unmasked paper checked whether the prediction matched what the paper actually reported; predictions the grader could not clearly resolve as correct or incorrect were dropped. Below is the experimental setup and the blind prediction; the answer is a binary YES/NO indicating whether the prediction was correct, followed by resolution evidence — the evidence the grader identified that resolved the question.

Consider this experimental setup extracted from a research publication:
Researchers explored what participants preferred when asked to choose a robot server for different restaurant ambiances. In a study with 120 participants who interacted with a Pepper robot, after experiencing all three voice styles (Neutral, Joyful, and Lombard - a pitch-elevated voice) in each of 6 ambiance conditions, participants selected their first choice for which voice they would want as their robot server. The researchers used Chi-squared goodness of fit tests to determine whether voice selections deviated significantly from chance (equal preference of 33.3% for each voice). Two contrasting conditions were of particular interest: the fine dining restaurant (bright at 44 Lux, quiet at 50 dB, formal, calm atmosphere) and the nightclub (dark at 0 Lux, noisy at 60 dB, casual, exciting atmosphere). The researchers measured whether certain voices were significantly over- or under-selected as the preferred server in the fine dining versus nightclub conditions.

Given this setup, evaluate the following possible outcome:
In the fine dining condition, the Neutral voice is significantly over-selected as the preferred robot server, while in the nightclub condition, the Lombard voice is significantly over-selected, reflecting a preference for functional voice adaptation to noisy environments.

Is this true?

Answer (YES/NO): NO